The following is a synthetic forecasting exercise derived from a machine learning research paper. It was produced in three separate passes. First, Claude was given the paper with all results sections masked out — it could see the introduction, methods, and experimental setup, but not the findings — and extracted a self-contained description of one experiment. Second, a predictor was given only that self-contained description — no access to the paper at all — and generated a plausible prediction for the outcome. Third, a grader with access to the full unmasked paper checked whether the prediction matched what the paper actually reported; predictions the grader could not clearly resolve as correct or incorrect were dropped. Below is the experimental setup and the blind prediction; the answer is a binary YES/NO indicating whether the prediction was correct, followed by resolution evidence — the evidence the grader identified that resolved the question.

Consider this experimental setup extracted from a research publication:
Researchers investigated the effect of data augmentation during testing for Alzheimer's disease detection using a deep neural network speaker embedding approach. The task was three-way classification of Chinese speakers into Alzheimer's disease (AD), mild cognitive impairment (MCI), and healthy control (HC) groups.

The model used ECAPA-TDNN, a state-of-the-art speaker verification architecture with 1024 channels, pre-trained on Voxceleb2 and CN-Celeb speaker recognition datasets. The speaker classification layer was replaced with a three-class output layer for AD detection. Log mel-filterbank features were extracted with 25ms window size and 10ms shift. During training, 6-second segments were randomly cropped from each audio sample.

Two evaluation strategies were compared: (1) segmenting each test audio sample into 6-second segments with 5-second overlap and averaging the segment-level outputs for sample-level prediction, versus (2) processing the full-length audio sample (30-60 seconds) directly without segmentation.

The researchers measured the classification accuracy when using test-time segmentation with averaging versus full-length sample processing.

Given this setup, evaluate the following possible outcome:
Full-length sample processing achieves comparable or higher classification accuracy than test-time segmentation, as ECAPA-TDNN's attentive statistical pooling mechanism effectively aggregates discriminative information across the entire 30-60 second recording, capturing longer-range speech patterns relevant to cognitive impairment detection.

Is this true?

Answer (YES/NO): NO